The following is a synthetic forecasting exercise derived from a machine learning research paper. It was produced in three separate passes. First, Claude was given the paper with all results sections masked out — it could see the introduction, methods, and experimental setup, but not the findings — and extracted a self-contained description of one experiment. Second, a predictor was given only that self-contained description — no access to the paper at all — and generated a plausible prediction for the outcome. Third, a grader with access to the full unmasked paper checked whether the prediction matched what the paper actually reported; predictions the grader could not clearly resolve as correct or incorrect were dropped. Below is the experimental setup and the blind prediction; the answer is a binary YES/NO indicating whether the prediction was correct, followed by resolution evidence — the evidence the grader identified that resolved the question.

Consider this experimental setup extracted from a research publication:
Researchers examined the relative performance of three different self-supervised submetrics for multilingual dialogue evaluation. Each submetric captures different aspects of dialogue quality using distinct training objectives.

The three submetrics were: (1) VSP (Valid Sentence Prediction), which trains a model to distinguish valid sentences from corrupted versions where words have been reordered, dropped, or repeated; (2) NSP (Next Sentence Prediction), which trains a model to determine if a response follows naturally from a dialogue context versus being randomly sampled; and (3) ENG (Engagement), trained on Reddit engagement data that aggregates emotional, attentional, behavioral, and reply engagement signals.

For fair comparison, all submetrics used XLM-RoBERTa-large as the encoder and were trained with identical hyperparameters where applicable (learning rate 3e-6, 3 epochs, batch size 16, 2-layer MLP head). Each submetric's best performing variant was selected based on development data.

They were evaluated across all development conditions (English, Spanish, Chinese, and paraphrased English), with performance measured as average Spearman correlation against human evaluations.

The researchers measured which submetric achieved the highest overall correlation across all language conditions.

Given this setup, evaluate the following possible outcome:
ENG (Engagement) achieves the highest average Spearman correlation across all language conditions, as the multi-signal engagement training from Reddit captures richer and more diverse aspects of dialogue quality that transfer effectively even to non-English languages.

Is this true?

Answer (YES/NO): YES